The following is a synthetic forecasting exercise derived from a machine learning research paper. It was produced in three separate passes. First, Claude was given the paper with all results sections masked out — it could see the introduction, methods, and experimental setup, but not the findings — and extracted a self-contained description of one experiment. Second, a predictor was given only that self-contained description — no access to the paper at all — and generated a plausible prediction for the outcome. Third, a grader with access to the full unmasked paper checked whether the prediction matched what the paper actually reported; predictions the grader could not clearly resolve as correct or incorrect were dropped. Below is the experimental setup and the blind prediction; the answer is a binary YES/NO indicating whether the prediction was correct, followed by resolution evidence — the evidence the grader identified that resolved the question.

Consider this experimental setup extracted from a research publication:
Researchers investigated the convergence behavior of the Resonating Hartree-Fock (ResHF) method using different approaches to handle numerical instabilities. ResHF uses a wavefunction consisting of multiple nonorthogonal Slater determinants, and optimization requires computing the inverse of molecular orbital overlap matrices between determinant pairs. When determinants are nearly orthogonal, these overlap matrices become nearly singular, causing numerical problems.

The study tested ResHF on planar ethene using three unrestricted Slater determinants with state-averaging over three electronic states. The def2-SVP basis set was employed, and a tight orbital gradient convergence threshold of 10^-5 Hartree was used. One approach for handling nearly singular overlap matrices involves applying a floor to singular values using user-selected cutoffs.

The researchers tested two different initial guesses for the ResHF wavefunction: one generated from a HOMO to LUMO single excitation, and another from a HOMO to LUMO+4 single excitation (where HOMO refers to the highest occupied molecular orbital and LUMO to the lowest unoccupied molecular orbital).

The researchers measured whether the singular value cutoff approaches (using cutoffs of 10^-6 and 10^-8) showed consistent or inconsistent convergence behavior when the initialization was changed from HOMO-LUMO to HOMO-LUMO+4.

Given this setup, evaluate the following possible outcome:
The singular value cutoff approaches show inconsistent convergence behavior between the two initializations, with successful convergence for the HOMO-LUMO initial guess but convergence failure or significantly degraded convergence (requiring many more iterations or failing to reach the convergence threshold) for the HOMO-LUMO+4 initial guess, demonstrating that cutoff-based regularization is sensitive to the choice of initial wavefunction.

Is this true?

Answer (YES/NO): NO